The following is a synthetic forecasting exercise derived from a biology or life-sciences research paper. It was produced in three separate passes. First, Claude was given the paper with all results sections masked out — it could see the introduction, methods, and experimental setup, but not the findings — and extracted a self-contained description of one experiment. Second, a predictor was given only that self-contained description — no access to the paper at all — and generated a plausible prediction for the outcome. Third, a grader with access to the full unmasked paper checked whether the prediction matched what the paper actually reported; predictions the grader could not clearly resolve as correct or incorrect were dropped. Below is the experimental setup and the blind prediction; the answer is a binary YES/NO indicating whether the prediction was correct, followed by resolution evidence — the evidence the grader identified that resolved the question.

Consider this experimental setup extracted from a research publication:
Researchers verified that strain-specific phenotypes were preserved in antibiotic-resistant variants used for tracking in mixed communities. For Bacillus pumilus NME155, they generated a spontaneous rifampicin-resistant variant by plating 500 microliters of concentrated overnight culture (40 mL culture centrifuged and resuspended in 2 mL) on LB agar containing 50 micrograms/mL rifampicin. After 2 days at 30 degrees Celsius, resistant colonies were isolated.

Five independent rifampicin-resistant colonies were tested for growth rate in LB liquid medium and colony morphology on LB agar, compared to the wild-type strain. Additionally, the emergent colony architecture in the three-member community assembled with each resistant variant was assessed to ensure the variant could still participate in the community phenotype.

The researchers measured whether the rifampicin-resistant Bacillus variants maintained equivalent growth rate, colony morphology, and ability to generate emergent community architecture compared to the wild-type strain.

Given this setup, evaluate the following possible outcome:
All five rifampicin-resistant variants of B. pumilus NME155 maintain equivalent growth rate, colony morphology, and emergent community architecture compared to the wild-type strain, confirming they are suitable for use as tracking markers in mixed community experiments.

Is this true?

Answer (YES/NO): NO